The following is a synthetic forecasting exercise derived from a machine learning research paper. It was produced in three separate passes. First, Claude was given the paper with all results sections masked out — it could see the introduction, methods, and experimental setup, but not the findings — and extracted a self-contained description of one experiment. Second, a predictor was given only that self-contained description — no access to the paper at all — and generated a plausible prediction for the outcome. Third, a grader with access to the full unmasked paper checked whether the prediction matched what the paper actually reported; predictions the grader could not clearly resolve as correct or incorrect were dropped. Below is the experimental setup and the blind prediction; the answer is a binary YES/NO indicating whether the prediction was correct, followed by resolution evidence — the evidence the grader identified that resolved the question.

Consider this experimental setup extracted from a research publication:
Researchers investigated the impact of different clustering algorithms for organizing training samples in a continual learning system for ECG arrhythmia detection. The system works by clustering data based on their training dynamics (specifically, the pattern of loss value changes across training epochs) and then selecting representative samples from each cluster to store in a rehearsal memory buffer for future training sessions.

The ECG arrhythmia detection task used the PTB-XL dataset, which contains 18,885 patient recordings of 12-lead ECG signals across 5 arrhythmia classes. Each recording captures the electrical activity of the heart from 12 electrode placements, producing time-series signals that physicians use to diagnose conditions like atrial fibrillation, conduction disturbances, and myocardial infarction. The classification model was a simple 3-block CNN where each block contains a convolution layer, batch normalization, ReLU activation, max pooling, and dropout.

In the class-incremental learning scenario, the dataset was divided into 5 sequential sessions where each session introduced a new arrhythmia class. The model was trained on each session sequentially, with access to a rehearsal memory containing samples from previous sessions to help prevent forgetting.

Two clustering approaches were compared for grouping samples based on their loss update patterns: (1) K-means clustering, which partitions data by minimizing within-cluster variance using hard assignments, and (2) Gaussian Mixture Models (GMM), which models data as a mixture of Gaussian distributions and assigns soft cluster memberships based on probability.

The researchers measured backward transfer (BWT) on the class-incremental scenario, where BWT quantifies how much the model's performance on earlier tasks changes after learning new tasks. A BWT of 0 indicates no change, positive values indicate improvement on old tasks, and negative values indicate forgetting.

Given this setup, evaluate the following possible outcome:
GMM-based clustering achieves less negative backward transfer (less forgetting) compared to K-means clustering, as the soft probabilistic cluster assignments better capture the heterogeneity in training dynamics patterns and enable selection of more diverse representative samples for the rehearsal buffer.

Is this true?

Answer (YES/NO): NO